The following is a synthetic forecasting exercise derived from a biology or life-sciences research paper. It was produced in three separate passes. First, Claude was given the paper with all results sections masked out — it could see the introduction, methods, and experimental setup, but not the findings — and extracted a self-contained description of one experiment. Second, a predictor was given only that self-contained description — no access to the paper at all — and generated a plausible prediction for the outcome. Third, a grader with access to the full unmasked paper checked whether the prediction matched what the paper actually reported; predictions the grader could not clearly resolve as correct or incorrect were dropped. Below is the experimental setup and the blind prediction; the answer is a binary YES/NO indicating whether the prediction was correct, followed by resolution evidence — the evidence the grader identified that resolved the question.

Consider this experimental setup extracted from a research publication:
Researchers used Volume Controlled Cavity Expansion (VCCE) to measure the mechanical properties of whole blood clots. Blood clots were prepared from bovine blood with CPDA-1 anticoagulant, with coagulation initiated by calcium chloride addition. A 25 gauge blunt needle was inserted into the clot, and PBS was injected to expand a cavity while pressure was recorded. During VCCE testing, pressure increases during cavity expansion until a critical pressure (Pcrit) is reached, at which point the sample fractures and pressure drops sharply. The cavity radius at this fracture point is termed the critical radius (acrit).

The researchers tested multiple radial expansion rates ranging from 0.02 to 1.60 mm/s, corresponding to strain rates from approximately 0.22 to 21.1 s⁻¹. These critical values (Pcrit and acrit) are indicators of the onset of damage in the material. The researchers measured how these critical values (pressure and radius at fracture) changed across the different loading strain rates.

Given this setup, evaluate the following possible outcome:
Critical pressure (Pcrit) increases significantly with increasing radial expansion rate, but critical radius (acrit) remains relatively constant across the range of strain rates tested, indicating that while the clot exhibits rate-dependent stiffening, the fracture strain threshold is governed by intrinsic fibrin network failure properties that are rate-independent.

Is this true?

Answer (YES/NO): NO